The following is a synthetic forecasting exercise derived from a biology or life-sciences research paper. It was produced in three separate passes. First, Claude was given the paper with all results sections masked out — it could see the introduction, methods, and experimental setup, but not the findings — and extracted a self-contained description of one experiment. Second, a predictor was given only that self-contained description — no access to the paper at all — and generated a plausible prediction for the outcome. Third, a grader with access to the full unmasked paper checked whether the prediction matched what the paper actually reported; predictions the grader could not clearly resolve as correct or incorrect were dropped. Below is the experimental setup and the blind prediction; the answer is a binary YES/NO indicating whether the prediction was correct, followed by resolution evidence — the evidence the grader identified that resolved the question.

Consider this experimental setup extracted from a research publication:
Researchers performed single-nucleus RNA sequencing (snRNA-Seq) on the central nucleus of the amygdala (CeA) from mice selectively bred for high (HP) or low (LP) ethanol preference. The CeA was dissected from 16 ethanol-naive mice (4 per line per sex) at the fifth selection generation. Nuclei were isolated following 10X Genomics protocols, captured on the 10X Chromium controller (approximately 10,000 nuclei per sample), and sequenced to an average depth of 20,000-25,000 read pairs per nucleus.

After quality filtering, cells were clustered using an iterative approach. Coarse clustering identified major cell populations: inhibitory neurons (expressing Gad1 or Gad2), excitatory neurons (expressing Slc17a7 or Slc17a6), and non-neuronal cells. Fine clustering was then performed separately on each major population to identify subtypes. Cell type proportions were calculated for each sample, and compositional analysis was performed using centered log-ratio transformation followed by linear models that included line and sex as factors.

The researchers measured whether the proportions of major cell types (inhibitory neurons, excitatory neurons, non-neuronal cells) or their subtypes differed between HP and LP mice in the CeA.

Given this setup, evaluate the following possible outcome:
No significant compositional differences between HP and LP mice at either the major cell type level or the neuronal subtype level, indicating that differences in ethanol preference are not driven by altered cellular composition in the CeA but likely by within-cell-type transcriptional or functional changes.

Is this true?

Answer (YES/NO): YES